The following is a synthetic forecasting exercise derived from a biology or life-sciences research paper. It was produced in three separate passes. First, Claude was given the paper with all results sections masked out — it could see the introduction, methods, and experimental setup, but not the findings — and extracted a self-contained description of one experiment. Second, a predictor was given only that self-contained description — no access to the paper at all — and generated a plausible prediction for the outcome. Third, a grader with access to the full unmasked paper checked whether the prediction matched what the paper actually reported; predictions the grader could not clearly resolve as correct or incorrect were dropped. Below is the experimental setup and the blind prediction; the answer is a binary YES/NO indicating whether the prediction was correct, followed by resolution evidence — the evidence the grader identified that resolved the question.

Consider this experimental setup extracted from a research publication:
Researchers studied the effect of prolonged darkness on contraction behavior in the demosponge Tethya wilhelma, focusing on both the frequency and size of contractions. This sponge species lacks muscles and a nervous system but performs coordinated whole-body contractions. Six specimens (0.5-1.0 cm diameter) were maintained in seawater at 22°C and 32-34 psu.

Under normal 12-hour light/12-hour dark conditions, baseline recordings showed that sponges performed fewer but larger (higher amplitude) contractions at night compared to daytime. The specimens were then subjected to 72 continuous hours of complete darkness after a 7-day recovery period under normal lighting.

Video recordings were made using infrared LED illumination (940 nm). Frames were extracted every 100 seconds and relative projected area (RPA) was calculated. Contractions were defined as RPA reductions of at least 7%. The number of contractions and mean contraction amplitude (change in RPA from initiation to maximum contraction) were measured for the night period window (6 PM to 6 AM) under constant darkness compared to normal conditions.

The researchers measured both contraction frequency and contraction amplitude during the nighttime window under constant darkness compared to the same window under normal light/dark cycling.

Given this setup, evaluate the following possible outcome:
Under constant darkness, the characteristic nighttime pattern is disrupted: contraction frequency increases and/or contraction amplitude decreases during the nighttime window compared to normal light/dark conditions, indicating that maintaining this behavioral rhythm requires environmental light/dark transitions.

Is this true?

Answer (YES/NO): YES